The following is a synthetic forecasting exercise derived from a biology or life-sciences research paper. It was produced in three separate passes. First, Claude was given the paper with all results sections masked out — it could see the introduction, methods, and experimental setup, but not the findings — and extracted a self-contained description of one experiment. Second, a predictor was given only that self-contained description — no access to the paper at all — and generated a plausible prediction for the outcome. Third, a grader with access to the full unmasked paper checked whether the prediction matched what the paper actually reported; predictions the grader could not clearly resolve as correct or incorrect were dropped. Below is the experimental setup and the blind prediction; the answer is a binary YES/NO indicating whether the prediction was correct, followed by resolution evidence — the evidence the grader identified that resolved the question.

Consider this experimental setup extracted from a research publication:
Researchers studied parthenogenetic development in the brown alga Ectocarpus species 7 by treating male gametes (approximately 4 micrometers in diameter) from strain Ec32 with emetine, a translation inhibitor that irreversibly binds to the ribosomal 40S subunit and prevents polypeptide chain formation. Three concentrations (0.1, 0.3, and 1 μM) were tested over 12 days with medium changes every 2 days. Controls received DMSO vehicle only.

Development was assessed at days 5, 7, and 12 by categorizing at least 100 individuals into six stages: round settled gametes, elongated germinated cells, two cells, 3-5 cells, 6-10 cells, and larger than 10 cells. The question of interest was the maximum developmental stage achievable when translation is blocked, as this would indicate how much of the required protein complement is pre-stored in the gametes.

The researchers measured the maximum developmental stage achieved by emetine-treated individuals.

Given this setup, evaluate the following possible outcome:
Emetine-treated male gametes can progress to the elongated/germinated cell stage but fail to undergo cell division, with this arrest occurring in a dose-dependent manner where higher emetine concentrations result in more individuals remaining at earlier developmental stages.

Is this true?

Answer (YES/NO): NO